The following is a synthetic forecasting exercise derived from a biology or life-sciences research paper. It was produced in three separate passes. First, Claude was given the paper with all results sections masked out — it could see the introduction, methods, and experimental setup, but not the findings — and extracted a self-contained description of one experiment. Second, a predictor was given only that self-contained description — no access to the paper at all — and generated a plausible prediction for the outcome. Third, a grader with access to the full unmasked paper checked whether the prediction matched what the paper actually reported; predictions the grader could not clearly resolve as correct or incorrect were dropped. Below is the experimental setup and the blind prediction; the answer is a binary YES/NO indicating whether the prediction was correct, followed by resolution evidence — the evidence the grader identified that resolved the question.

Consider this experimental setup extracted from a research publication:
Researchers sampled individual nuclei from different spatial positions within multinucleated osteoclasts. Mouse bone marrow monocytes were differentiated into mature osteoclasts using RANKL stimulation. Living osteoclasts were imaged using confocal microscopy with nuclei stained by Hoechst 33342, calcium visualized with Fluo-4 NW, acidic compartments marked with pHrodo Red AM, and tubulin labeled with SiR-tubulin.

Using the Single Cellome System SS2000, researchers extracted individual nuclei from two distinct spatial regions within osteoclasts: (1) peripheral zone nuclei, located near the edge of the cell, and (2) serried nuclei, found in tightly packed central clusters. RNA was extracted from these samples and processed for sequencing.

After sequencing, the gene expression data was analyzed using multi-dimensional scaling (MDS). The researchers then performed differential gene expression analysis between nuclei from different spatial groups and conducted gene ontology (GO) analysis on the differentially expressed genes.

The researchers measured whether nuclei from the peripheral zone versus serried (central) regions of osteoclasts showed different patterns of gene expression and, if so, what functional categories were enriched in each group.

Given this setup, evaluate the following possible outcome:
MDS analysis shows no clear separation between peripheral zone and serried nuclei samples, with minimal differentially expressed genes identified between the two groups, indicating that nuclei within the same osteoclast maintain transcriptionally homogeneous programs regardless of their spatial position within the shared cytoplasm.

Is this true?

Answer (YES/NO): NO